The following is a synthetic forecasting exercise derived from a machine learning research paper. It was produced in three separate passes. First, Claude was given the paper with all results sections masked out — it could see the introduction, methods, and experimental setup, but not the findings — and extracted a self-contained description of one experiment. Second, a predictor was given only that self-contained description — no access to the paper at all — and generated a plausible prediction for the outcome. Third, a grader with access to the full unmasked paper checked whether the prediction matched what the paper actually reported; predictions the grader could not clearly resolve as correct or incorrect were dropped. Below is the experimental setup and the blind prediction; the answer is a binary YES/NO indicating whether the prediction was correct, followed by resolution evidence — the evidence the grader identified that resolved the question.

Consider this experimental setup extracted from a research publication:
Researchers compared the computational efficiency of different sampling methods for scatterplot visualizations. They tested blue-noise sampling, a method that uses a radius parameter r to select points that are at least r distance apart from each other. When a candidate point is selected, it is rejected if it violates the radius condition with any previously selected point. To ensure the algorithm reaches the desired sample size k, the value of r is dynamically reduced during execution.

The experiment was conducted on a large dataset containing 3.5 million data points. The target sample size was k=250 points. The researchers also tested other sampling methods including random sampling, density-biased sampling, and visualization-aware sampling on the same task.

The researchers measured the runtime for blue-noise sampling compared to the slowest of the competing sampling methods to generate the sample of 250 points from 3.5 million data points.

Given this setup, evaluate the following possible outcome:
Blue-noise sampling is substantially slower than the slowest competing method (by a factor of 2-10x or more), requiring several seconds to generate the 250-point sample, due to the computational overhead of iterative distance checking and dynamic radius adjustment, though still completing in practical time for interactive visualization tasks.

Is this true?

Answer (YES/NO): NO